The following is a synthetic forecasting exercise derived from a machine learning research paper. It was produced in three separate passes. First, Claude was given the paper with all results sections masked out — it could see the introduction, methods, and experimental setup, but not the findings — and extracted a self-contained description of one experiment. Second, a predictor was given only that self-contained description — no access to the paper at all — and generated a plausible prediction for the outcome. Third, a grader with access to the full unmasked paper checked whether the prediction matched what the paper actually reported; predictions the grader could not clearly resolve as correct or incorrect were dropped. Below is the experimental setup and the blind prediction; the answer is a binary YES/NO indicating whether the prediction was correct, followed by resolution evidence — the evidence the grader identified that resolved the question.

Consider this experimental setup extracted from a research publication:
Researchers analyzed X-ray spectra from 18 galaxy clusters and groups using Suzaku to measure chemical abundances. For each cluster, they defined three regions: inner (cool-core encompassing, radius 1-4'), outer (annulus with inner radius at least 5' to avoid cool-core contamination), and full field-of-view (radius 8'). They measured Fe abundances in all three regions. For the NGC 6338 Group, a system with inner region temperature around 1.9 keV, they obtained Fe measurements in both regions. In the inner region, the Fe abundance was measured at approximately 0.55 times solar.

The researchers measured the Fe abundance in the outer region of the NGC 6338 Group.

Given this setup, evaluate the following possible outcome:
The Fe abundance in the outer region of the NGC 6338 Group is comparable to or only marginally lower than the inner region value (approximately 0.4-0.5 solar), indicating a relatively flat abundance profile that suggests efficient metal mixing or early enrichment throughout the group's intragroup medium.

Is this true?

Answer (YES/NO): NO